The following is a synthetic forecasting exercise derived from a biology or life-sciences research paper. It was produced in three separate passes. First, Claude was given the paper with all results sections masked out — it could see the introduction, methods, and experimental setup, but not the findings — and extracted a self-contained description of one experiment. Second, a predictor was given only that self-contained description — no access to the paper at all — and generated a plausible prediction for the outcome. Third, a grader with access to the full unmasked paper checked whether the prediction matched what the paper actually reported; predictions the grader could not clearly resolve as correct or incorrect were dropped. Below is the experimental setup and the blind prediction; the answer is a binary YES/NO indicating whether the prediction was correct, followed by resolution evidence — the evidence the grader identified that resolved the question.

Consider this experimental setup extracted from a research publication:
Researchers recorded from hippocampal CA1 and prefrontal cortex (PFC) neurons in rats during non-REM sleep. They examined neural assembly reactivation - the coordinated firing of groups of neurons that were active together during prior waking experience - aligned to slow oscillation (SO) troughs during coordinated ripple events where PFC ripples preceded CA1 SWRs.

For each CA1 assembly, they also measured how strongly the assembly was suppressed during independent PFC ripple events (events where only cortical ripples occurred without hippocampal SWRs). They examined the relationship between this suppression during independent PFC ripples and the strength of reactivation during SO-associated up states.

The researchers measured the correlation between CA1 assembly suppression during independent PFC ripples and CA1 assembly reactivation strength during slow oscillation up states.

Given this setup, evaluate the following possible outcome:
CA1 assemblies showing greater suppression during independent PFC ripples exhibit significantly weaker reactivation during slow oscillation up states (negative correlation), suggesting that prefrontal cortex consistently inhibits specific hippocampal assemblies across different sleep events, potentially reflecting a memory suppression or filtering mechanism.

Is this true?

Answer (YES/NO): NO